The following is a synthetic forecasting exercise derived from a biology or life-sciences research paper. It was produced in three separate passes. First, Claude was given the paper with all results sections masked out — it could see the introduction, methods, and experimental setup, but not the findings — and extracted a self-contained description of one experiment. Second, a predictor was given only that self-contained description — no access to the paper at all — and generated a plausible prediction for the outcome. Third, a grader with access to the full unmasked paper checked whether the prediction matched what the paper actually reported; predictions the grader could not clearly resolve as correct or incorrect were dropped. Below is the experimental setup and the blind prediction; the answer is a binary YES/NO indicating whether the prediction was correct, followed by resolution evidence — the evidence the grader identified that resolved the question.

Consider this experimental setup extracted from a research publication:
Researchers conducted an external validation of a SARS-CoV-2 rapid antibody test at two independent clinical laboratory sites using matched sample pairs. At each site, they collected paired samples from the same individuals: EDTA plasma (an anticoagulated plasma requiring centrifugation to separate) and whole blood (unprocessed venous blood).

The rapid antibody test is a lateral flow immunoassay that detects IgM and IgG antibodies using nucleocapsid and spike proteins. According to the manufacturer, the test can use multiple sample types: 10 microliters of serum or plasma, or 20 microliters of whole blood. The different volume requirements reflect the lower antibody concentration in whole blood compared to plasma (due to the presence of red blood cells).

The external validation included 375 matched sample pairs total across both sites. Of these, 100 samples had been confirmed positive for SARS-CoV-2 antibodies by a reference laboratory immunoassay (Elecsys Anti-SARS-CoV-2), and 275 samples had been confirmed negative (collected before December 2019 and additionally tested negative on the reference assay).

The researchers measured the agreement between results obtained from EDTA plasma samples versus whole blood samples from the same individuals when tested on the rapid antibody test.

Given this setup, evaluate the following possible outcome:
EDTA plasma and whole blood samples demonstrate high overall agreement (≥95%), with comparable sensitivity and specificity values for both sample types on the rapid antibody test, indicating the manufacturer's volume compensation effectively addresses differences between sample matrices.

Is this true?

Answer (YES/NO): YES